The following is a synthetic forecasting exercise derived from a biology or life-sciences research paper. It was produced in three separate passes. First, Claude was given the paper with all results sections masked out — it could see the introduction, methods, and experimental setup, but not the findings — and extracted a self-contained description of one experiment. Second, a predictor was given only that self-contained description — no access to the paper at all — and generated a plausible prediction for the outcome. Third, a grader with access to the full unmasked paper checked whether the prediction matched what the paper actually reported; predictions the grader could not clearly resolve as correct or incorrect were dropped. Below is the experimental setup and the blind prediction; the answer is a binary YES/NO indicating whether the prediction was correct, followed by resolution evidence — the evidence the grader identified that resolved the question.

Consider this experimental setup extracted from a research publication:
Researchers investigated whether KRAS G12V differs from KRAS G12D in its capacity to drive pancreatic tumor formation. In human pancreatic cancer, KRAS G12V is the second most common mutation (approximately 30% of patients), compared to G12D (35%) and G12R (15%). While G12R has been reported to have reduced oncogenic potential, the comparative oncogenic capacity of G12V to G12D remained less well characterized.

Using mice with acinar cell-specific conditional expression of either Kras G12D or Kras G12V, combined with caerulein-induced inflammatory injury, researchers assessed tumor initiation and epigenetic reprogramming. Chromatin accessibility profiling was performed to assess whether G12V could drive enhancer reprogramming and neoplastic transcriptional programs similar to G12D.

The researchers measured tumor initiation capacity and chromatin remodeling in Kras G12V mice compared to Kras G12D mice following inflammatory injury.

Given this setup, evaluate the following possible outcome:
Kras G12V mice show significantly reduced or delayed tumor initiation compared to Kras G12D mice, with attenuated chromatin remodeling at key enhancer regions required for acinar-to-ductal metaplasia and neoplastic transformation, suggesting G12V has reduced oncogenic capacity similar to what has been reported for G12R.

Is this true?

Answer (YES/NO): YES